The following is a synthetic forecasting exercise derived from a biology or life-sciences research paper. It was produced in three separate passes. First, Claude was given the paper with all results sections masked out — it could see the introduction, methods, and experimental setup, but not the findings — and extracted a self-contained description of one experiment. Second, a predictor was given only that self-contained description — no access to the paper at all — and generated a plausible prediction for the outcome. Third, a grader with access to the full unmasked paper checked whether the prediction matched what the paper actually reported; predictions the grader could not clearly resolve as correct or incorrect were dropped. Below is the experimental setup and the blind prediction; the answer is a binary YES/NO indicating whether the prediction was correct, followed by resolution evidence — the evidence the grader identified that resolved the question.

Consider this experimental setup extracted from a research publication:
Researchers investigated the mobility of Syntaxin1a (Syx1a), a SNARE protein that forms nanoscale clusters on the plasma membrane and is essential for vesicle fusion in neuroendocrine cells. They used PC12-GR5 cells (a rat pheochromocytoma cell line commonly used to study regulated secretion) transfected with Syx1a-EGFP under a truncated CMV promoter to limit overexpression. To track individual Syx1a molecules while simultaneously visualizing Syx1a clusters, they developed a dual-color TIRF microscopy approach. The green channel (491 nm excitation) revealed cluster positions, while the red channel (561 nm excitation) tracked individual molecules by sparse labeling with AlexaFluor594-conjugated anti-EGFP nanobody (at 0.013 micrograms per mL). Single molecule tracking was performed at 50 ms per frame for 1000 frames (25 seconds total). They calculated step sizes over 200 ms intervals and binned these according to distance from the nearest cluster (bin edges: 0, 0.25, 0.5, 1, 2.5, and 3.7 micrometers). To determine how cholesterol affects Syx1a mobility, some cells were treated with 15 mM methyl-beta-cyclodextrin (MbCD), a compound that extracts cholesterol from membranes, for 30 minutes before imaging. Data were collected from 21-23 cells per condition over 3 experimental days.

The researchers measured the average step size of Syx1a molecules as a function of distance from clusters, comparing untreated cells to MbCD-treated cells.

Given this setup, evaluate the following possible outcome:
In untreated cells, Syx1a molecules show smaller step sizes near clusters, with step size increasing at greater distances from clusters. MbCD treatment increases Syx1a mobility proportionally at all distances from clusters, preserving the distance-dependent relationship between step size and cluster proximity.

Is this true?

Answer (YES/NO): NO